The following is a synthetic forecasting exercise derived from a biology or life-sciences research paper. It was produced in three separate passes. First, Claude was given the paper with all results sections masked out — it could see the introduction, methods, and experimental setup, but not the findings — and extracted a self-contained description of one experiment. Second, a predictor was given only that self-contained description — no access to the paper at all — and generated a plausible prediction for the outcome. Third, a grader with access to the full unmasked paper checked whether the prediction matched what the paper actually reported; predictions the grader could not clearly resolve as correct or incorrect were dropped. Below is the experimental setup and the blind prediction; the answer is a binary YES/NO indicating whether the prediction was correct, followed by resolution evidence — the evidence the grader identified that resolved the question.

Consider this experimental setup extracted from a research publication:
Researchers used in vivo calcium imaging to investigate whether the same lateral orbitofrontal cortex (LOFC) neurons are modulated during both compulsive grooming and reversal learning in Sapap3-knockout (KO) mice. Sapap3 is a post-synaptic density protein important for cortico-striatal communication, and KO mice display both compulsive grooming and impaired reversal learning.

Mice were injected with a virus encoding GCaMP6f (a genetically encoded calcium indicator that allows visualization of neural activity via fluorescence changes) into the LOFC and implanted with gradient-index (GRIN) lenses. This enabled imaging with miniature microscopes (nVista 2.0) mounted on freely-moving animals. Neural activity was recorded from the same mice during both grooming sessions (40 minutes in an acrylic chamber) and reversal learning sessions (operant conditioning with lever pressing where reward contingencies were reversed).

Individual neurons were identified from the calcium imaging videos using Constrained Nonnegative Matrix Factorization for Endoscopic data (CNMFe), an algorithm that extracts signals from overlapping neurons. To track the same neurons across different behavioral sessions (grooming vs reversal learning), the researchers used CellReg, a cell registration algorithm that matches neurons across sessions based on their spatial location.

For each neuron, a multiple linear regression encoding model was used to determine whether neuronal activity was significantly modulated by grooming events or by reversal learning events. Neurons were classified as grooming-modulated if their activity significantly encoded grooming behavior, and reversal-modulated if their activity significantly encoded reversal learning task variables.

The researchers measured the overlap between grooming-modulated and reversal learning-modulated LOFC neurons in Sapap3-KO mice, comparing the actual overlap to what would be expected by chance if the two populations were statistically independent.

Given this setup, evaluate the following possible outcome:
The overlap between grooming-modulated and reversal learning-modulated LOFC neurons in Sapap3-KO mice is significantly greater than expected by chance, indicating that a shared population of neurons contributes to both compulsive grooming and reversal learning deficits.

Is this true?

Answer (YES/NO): NO